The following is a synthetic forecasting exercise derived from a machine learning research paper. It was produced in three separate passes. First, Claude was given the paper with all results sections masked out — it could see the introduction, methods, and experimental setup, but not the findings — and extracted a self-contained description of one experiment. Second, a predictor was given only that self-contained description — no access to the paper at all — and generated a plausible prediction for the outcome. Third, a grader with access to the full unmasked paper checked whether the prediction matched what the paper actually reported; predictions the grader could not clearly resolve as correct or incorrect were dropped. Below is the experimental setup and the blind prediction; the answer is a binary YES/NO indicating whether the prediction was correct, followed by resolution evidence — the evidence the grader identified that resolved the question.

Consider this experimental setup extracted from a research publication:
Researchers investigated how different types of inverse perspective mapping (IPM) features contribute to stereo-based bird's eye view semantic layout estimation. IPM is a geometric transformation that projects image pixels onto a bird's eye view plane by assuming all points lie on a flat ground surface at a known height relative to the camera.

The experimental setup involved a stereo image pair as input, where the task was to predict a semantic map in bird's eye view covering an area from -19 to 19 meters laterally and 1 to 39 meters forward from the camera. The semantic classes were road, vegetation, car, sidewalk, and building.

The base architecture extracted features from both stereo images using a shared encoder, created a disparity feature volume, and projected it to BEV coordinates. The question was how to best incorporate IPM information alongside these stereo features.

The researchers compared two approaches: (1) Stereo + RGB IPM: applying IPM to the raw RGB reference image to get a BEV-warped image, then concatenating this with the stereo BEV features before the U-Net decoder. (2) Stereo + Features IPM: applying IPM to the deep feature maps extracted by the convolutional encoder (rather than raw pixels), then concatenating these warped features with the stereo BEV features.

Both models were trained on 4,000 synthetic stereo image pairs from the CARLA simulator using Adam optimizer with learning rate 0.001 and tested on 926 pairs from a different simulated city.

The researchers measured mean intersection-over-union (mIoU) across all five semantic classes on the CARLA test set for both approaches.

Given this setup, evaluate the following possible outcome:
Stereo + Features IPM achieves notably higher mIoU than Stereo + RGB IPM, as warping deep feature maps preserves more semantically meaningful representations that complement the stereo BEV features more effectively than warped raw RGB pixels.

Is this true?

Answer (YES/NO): YES